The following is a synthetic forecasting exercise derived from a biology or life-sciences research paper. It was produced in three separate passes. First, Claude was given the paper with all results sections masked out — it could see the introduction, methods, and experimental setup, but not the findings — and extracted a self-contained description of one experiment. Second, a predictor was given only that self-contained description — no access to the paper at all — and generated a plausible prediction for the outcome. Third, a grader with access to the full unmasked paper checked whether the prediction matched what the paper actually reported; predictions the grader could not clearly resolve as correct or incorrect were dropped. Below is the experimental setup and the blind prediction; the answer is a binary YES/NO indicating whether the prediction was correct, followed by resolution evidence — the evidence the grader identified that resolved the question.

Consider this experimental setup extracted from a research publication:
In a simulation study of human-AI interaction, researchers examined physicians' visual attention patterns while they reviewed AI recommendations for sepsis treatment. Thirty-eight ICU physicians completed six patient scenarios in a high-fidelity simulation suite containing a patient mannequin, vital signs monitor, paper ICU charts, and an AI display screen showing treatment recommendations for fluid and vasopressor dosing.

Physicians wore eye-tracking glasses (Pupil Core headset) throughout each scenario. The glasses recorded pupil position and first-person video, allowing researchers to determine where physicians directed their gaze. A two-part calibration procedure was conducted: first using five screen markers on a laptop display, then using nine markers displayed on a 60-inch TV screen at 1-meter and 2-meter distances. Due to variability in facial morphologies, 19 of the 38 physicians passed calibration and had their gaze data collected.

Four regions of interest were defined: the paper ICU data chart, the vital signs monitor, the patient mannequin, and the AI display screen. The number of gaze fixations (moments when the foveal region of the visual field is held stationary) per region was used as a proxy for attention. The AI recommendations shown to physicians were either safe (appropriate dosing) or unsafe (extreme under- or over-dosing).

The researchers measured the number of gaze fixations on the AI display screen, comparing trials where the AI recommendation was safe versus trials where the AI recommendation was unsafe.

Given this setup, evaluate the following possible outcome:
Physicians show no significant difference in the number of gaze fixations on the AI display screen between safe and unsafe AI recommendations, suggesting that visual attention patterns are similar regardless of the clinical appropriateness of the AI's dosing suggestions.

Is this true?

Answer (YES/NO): NO